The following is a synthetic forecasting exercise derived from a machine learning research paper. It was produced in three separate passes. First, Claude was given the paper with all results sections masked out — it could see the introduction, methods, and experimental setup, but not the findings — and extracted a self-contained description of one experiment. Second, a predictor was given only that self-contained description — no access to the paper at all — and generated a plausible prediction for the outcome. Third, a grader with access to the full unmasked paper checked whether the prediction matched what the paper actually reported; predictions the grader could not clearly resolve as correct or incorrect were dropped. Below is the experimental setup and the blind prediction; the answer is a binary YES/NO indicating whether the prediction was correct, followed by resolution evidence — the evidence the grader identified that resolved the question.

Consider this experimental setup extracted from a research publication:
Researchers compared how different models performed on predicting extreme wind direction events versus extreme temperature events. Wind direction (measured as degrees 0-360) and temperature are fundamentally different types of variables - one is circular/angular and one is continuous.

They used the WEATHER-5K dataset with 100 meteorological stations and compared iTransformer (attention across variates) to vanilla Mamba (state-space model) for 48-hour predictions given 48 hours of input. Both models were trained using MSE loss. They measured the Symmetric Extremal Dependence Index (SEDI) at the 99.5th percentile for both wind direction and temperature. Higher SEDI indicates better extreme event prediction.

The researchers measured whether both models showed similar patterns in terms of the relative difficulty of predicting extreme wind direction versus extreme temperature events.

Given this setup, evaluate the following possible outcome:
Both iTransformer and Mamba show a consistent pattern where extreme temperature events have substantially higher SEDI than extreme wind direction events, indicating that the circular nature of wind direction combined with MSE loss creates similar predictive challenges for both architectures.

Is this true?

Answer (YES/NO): YES